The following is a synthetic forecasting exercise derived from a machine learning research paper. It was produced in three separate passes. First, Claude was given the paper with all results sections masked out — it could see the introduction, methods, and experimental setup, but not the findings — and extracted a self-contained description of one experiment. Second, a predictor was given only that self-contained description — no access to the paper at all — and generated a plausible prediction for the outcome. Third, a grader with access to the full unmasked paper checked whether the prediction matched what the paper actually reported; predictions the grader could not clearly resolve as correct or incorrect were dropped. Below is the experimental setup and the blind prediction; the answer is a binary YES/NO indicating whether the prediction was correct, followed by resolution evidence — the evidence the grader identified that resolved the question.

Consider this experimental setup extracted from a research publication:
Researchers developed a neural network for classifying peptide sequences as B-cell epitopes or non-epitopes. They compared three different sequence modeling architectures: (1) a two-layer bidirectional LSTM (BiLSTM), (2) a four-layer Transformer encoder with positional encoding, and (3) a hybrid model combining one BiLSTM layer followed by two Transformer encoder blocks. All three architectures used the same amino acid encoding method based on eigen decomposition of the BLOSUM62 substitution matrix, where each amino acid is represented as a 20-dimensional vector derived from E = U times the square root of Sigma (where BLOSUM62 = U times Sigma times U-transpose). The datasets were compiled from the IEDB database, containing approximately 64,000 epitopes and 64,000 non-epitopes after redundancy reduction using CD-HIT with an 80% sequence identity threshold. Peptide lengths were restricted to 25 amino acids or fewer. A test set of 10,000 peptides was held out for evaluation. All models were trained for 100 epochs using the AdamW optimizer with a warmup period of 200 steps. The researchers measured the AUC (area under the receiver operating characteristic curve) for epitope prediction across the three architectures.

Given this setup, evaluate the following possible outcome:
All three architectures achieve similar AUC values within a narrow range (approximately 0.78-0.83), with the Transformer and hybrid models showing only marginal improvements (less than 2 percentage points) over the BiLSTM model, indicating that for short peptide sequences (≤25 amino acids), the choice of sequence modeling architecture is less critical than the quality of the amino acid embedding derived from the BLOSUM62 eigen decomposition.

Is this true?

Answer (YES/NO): NO